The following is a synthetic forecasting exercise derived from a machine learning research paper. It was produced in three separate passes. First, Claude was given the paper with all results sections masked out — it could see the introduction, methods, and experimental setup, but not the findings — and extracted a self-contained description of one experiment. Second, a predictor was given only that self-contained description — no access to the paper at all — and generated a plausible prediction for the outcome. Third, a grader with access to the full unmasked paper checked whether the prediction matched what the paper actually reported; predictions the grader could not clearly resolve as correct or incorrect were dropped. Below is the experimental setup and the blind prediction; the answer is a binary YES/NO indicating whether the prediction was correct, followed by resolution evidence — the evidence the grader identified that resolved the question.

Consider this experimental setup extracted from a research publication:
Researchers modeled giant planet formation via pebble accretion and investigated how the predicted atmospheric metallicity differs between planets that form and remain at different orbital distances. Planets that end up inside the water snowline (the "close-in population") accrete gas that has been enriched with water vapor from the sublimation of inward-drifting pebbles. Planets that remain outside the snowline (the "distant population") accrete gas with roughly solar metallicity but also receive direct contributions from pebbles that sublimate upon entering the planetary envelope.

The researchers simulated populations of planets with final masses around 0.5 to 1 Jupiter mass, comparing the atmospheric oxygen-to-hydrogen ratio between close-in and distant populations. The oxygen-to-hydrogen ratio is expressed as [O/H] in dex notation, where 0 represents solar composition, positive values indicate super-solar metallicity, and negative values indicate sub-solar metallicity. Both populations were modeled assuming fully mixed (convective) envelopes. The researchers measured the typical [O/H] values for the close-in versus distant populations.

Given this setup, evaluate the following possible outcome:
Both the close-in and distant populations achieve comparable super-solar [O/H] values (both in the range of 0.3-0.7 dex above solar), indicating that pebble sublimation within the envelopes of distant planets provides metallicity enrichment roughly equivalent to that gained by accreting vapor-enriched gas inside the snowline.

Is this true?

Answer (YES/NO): NO